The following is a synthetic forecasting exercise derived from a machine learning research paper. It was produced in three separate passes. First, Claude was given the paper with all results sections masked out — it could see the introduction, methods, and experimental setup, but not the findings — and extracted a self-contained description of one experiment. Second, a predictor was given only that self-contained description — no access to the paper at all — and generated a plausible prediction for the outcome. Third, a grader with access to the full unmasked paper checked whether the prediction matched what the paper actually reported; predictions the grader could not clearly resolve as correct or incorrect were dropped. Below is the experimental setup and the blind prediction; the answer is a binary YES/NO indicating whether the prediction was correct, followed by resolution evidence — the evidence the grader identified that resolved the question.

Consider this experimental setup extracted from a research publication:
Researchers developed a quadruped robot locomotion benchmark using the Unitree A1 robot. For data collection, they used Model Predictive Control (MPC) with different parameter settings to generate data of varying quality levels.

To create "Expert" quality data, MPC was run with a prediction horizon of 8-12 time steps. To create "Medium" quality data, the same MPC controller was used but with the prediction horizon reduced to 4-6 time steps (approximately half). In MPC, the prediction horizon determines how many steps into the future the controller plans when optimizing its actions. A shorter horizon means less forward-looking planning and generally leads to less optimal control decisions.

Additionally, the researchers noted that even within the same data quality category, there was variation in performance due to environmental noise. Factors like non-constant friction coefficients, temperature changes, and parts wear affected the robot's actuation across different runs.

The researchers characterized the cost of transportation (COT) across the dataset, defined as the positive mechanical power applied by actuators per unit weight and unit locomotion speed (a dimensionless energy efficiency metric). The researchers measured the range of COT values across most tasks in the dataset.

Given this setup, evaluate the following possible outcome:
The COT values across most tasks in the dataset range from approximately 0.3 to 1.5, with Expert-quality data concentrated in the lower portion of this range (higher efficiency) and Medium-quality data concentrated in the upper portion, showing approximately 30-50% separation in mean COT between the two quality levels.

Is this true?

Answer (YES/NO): NO